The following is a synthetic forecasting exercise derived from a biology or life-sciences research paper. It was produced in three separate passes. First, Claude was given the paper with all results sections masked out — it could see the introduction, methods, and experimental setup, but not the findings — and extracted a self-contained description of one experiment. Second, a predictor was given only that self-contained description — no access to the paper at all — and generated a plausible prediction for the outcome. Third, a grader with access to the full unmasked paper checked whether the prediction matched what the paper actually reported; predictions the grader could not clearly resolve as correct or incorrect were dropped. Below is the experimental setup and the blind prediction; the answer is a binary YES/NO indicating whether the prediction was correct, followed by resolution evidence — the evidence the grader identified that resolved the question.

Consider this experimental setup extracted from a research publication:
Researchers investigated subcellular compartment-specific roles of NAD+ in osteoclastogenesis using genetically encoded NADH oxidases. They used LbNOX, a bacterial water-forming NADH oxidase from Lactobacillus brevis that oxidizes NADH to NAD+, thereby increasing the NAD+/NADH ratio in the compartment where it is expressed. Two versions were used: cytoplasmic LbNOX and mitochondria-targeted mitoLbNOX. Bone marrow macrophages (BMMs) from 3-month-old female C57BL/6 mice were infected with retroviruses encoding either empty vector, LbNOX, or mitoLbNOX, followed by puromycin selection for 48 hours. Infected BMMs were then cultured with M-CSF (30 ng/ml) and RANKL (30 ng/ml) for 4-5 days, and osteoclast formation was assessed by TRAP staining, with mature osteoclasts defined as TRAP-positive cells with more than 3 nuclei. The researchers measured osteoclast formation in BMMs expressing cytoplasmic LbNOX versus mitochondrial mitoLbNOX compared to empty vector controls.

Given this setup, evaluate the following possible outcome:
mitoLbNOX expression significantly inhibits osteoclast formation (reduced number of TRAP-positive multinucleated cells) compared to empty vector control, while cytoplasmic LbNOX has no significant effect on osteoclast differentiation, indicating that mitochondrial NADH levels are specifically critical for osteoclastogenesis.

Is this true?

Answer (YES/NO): NO